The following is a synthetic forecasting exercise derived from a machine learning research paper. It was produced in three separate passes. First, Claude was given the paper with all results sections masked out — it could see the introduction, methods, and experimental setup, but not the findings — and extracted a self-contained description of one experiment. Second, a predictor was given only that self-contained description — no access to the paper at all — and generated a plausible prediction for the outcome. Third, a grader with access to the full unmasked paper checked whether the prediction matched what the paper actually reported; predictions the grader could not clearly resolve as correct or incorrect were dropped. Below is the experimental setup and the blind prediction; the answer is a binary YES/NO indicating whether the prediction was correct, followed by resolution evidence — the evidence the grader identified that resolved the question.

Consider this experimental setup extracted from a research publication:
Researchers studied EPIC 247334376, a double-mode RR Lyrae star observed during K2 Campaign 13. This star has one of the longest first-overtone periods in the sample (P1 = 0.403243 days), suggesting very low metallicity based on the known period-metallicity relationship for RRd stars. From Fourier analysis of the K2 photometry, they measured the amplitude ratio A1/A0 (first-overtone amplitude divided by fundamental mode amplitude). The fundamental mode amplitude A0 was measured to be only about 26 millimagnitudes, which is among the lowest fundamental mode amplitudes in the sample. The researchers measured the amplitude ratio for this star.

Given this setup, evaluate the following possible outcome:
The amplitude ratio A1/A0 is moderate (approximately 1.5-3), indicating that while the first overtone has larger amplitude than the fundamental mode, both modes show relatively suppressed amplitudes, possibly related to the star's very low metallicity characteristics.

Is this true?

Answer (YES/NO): NO